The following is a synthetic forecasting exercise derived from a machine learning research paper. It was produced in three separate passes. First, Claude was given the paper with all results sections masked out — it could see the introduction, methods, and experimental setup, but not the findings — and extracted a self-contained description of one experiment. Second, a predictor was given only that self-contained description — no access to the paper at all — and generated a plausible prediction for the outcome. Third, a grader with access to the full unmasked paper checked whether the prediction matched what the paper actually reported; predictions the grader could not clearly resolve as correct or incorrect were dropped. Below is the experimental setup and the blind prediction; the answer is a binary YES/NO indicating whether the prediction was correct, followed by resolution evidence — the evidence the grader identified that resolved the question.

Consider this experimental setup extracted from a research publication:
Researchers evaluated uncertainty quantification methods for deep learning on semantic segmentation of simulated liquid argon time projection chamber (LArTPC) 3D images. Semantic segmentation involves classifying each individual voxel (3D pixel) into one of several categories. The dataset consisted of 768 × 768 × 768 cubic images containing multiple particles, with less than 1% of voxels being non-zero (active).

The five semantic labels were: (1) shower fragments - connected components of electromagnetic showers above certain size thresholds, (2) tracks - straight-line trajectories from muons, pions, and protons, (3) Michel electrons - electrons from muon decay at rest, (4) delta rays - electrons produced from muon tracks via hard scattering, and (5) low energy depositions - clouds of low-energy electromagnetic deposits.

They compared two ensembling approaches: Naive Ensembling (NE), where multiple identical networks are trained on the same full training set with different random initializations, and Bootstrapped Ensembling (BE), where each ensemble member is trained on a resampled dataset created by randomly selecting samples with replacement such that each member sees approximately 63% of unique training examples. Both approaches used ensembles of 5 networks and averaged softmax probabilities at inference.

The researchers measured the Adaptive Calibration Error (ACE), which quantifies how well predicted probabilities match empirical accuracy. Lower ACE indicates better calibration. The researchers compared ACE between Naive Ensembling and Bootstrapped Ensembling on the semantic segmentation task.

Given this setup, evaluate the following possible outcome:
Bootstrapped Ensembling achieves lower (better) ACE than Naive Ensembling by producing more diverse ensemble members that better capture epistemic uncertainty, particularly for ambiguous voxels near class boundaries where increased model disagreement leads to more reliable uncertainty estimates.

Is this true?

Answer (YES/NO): NO